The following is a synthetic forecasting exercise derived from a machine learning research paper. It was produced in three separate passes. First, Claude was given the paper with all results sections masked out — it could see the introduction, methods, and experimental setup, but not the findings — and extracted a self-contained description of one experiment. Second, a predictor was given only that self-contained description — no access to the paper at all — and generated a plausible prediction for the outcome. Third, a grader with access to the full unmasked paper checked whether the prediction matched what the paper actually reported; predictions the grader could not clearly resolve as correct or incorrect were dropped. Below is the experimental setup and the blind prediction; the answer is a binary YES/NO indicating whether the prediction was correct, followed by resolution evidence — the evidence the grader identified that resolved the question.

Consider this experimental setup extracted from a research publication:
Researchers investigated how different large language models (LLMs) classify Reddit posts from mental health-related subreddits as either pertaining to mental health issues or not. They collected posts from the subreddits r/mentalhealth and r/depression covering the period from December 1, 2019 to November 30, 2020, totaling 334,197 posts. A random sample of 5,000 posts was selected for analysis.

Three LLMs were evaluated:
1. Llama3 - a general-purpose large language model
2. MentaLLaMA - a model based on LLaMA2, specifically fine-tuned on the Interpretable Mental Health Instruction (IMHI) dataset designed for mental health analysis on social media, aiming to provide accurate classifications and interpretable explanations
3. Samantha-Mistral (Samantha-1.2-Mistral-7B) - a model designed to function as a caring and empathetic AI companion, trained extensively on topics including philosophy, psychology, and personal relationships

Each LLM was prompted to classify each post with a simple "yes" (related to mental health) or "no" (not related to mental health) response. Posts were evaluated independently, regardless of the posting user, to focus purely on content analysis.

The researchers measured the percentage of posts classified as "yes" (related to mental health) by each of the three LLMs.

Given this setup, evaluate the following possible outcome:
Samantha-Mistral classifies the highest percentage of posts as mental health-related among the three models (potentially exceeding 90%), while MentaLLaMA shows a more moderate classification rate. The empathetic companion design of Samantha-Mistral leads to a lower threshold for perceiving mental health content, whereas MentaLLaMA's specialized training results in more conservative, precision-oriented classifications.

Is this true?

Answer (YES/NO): NO